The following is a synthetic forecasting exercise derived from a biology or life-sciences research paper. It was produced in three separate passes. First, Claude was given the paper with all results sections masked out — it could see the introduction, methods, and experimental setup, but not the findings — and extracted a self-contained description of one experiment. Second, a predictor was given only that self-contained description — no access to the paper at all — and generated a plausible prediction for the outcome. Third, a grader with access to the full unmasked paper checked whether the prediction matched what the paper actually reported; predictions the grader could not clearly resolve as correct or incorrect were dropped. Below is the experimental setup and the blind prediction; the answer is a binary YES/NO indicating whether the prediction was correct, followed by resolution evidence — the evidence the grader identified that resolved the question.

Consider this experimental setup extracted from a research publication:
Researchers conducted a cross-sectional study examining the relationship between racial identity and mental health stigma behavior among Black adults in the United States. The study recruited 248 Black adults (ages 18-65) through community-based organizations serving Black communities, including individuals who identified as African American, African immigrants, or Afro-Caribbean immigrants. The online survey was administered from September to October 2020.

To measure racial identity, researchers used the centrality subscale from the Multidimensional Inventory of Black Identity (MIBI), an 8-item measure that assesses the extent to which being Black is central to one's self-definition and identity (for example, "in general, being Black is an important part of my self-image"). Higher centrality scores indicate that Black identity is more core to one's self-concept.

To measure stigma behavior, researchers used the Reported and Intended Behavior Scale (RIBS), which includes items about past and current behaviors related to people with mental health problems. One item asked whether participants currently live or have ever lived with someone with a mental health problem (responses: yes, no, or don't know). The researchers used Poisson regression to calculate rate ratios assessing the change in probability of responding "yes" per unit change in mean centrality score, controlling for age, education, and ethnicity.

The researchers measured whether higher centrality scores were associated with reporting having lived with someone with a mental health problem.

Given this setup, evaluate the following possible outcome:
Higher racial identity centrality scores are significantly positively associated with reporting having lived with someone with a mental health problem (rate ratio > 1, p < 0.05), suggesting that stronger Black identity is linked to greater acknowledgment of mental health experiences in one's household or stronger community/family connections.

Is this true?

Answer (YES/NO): YES